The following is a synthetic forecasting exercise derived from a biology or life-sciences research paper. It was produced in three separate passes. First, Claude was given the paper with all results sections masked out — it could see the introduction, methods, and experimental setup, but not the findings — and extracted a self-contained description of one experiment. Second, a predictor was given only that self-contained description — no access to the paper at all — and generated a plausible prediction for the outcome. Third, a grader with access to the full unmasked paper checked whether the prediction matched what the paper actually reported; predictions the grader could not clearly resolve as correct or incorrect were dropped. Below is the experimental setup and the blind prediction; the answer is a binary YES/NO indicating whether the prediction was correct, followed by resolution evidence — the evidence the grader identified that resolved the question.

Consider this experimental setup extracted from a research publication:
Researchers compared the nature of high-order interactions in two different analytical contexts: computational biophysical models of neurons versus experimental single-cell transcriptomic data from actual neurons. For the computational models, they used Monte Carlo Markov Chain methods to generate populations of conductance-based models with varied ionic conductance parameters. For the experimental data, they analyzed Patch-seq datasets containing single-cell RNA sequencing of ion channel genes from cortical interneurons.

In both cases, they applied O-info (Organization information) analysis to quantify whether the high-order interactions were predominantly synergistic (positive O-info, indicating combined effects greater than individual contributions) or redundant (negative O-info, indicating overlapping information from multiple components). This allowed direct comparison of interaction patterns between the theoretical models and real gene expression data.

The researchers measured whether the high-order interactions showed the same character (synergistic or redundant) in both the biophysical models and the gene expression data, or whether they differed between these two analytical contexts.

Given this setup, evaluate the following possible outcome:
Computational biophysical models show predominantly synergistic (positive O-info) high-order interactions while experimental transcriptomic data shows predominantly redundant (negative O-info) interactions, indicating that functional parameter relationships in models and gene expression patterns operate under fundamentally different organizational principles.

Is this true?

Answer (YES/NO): NO